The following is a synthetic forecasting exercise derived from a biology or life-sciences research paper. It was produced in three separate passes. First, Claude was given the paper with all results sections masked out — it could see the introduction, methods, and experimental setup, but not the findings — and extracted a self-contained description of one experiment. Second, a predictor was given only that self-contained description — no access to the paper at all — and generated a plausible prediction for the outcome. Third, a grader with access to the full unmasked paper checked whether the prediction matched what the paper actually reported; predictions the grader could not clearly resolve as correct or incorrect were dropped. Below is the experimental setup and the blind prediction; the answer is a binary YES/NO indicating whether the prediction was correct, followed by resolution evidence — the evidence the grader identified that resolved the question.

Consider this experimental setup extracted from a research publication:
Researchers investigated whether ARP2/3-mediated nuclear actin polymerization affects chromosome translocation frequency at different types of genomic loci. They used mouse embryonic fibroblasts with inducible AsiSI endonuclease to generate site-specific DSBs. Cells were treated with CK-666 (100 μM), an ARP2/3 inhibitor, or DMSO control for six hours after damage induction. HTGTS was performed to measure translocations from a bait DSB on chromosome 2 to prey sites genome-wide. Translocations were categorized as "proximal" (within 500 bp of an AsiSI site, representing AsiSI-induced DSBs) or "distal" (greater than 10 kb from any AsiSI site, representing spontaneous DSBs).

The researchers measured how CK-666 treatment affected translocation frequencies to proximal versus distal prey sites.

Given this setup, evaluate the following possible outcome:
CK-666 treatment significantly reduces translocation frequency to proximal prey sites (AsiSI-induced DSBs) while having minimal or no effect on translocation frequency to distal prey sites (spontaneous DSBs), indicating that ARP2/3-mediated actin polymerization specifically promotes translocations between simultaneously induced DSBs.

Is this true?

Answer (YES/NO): NO